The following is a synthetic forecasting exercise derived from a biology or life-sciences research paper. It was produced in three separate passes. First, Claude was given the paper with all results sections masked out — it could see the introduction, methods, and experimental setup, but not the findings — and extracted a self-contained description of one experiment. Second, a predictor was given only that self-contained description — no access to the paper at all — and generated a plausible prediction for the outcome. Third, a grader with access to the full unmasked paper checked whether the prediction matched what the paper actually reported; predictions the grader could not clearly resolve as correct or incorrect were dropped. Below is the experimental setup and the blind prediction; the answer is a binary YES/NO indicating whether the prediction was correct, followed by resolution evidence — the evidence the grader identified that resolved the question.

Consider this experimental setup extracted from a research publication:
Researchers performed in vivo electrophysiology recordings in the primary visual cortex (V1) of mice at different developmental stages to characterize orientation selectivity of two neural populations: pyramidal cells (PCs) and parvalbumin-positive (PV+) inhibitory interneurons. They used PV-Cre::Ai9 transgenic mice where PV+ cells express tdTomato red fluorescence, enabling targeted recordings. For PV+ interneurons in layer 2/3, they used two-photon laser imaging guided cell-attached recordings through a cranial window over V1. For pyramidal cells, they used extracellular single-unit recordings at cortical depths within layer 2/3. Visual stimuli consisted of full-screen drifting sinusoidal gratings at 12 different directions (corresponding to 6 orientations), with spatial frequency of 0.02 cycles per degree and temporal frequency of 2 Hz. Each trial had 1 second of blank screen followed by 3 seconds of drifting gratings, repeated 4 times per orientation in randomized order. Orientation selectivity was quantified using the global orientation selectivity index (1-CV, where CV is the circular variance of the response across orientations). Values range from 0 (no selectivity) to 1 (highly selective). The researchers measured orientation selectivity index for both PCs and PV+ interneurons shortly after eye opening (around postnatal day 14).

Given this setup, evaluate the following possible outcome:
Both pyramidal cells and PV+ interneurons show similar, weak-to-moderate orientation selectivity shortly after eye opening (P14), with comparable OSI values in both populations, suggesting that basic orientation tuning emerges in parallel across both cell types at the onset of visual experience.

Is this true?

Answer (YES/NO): NO